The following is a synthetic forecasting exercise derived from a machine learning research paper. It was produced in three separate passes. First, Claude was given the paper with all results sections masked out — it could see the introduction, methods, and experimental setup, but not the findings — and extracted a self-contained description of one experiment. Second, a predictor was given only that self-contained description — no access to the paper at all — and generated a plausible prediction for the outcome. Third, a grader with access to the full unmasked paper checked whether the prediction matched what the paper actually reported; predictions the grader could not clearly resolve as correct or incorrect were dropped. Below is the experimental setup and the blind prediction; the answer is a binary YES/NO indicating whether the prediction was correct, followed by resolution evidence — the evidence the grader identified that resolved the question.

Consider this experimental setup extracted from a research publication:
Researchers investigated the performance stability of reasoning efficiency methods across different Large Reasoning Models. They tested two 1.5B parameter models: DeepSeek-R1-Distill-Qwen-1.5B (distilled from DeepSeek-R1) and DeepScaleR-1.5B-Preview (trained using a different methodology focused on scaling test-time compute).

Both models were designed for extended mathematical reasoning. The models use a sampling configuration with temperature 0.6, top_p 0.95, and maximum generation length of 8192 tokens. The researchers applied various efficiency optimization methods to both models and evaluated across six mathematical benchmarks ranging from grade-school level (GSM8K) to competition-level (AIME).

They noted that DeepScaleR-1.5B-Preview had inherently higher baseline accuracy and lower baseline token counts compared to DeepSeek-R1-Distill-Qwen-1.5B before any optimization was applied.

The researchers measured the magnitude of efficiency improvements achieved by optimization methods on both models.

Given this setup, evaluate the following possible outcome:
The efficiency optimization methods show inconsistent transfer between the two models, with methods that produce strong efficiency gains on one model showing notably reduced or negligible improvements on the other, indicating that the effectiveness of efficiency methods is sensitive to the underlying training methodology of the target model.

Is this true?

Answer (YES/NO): NO